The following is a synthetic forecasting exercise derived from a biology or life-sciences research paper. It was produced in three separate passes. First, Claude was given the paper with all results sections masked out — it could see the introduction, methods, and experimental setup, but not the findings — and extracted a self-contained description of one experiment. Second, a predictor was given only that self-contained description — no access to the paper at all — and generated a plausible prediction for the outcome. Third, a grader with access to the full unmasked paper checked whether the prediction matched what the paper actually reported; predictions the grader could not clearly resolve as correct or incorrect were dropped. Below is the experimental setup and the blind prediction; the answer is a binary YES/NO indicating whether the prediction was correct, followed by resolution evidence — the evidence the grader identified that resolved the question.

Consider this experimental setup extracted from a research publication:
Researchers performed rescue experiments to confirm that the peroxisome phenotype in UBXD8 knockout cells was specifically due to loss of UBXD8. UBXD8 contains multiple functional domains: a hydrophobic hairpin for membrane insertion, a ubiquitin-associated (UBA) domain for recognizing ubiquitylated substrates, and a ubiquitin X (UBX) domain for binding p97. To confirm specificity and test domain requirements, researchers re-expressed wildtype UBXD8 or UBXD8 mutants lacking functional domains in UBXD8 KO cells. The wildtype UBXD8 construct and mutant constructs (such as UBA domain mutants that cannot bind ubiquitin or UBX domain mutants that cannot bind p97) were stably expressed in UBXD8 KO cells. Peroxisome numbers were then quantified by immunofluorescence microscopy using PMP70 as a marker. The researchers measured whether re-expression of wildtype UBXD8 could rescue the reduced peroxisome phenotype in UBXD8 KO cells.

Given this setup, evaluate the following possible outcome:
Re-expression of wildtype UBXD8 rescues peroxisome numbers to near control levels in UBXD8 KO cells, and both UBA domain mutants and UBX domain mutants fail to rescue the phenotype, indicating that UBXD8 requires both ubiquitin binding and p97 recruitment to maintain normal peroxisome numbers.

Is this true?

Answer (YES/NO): YES